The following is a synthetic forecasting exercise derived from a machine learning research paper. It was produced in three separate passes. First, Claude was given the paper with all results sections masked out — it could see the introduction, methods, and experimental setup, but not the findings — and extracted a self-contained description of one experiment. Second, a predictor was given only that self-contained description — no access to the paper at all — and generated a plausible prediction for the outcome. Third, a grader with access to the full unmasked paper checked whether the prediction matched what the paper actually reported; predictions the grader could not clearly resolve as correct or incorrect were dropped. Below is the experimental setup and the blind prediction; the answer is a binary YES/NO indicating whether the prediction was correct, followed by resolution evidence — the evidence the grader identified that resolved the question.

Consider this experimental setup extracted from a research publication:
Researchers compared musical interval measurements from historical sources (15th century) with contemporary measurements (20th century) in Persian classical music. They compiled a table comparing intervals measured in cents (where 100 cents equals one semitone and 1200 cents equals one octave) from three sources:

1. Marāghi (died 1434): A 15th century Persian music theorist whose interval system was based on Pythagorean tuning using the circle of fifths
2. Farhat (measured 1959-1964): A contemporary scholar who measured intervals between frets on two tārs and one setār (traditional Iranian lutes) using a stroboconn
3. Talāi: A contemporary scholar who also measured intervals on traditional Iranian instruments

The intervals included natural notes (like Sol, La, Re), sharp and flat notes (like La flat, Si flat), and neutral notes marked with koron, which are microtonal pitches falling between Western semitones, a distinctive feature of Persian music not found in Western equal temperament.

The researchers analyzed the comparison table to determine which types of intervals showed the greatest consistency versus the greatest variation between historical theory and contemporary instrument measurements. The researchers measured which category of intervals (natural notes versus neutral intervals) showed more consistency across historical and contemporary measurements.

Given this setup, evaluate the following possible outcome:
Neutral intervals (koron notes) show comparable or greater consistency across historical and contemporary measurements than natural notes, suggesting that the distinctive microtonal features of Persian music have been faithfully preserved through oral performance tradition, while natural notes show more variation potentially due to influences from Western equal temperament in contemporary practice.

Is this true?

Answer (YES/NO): NO